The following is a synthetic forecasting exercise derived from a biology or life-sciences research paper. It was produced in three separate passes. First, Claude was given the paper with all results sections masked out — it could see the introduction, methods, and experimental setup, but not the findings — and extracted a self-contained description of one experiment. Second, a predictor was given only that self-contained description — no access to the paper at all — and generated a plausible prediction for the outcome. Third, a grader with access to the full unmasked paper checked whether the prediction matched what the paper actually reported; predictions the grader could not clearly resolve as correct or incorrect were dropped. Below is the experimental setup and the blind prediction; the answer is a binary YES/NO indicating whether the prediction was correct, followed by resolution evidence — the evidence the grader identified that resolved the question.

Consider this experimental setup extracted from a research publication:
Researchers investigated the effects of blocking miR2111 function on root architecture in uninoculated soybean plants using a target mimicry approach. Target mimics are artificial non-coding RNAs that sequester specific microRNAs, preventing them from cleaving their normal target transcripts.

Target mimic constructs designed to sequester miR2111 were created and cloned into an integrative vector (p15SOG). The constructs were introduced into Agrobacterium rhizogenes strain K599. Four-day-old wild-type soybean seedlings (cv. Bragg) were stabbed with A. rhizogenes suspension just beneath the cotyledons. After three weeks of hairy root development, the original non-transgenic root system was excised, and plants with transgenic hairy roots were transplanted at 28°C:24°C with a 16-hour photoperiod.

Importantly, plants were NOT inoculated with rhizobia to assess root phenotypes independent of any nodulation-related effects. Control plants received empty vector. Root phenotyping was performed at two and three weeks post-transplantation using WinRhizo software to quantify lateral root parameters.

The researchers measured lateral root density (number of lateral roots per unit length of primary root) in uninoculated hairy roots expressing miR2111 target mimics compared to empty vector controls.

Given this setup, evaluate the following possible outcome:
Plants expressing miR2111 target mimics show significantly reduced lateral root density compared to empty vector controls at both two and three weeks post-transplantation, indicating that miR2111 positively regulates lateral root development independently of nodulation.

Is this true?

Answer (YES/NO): YES